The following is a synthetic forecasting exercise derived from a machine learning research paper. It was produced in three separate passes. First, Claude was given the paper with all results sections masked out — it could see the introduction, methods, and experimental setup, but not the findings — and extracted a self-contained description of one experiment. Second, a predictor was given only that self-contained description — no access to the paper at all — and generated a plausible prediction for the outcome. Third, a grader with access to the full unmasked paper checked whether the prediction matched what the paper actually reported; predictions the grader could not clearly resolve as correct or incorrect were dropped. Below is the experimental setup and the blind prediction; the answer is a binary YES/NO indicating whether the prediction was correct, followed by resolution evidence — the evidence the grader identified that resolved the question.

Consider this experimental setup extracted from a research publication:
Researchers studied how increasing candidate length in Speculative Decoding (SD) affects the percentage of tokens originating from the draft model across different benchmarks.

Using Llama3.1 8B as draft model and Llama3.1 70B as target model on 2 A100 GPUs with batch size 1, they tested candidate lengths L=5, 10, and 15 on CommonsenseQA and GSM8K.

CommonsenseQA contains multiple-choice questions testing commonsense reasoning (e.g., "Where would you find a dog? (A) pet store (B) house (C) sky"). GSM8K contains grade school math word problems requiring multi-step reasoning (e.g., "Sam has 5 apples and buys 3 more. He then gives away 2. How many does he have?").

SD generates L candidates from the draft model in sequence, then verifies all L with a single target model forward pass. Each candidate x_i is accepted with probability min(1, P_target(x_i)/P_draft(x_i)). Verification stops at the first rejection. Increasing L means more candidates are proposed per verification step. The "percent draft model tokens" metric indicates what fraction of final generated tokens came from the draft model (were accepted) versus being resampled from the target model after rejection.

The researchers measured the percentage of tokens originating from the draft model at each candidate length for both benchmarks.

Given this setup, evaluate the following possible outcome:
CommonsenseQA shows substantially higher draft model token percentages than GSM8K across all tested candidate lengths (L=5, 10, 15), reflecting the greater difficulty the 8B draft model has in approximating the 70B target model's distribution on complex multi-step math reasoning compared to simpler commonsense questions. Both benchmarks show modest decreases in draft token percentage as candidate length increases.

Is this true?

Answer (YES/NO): NO